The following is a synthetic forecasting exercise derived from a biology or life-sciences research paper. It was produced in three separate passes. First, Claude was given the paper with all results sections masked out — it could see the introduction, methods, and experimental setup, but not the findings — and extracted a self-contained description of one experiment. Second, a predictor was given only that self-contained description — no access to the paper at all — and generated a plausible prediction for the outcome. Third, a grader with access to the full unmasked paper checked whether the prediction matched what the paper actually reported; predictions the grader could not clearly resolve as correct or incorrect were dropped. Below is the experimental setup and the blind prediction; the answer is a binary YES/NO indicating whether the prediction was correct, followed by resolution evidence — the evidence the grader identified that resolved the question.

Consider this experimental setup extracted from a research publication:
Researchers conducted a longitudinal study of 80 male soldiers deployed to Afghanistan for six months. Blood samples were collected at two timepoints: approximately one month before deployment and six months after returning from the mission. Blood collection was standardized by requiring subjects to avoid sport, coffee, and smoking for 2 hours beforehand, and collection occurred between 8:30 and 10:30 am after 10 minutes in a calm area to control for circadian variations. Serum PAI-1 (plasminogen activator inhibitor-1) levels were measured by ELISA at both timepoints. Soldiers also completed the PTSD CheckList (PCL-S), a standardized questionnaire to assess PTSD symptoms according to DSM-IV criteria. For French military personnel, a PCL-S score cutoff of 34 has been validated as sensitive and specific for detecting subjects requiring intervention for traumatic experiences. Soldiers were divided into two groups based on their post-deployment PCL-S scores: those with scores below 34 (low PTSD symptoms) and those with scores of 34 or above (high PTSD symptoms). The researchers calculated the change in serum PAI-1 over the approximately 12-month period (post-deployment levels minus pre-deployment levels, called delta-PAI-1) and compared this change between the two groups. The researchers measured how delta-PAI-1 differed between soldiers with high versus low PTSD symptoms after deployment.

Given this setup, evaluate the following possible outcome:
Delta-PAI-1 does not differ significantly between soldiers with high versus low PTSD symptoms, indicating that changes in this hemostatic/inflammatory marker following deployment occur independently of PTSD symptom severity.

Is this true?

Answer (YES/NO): NO